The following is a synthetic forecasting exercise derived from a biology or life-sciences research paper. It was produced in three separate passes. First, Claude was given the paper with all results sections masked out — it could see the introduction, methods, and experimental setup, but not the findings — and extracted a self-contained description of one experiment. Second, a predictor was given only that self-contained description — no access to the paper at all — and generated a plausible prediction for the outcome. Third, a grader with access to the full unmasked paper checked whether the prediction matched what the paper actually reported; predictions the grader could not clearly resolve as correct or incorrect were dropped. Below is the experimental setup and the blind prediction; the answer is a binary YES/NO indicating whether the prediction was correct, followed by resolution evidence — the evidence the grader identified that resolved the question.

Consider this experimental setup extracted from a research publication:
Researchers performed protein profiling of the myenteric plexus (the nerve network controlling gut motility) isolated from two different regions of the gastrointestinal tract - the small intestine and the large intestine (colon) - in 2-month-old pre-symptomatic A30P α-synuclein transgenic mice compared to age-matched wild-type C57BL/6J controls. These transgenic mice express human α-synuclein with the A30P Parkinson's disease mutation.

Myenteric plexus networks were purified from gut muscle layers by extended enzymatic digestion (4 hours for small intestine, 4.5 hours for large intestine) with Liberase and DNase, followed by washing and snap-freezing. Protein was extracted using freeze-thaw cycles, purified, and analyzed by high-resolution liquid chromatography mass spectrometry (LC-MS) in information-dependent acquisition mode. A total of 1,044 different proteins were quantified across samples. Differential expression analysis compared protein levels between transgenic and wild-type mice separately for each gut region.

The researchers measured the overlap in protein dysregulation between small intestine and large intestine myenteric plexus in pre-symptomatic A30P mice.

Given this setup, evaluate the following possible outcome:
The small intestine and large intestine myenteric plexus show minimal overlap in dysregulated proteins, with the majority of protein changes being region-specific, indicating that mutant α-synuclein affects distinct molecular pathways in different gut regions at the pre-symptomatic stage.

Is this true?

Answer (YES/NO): YES